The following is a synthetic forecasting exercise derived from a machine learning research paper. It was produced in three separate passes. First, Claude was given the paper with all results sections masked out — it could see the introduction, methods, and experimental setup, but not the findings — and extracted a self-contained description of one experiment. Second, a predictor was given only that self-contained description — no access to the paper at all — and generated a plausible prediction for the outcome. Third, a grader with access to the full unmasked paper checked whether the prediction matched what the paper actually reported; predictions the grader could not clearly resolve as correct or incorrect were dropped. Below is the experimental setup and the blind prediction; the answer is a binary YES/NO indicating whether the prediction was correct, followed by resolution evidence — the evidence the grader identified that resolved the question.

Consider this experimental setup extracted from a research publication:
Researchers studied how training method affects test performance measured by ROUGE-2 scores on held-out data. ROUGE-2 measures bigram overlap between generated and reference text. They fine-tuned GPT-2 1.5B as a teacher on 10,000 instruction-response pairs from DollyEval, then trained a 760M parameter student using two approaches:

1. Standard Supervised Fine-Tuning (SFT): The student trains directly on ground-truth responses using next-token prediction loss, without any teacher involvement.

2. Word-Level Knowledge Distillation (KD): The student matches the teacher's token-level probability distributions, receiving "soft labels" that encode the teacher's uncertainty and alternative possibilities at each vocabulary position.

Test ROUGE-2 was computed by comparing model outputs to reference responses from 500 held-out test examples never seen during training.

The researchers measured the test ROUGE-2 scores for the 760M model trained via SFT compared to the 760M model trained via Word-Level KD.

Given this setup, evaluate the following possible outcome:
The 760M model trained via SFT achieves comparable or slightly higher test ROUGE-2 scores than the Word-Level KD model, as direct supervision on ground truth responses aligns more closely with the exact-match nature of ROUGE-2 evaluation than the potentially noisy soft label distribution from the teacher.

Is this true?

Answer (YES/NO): NO